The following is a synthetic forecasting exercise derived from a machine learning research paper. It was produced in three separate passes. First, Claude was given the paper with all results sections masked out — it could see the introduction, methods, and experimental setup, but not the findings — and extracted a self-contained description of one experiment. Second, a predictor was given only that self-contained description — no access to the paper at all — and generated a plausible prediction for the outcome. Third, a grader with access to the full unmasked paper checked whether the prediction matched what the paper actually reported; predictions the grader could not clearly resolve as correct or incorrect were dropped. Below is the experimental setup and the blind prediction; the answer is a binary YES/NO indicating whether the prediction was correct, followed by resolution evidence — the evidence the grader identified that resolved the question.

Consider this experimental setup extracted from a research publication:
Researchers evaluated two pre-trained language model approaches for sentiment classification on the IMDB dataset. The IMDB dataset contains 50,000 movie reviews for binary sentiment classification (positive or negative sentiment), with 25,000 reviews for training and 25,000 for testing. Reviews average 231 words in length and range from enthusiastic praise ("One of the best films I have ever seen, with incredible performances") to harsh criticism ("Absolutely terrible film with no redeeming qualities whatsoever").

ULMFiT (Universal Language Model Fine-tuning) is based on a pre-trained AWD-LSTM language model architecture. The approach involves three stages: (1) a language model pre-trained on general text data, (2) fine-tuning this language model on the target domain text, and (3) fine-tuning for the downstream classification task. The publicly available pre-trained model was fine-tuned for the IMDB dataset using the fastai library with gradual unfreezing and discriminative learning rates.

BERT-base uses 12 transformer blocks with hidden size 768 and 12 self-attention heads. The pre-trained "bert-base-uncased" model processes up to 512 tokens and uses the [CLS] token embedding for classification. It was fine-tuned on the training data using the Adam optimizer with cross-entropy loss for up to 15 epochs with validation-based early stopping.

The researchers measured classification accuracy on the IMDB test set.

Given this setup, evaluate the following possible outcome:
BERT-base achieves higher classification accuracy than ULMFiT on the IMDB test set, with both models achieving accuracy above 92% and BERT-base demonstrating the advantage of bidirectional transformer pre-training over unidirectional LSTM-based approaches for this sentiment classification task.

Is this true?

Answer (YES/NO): YES